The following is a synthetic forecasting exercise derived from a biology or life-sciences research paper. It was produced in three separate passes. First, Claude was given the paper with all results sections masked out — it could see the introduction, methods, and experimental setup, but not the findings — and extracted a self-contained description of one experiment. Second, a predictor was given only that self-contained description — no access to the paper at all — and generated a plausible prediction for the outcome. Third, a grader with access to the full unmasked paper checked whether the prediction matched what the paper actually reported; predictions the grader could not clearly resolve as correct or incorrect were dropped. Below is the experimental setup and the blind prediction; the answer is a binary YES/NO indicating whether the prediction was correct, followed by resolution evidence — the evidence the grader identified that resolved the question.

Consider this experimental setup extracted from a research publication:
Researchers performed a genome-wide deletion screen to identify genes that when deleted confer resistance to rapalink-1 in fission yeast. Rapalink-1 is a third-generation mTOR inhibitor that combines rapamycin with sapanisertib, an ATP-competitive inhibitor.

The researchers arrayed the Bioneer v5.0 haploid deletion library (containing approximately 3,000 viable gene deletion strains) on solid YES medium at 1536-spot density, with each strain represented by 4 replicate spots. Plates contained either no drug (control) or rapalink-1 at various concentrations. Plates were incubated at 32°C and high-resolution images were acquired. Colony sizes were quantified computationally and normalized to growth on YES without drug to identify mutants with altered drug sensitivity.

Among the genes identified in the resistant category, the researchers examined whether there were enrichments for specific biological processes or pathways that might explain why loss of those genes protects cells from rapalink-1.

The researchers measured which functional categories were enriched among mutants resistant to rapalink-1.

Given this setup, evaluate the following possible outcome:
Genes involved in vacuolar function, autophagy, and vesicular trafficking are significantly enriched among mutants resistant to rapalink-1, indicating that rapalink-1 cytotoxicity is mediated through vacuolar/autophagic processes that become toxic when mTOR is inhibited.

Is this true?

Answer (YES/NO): YES